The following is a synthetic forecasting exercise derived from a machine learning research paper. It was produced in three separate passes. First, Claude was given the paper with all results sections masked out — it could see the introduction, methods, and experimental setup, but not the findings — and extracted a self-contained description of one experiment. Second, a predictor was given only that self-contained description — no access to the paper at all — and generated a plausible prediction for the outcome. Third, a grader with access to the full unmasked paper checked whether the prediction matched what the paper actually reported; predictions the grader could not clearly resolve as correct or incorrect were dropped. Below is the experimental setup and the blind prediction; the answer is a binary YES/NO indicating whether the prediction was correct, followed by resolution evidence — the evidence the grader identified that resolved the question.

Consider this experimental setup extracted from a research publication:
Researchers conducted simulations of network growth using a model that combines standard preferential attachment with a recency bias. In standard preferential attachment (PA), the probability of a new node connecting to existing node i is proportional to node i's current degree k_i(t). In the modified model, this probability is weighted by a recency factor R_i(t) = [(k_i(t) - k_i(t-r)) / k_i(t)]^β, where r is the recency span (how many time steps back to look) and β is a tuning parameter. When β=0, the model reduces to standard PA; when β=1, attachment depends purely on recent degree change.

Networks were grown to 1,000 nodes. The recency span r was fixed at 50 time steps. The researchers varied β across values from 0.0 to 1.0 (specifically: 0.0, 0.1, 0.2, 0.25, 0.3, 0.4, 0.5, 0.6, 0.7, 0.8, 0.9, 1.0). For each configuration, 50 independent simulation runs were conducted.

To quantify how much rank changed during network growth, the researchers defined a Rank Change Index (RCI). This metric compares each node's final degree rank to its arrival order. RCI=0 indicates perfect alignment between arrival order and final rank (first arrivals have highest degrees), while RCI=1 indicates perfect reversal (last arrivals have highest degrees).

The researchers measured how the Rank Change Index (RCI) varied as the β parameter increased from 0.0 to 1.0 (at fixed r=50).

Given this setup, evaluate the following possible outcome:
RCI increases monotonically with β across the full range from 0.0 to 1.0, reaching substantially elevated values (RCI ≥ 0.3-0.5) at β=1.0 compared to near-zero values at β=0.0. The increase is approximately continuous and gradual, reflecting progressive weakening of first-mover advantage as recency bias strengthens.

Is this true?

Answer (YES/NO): NO